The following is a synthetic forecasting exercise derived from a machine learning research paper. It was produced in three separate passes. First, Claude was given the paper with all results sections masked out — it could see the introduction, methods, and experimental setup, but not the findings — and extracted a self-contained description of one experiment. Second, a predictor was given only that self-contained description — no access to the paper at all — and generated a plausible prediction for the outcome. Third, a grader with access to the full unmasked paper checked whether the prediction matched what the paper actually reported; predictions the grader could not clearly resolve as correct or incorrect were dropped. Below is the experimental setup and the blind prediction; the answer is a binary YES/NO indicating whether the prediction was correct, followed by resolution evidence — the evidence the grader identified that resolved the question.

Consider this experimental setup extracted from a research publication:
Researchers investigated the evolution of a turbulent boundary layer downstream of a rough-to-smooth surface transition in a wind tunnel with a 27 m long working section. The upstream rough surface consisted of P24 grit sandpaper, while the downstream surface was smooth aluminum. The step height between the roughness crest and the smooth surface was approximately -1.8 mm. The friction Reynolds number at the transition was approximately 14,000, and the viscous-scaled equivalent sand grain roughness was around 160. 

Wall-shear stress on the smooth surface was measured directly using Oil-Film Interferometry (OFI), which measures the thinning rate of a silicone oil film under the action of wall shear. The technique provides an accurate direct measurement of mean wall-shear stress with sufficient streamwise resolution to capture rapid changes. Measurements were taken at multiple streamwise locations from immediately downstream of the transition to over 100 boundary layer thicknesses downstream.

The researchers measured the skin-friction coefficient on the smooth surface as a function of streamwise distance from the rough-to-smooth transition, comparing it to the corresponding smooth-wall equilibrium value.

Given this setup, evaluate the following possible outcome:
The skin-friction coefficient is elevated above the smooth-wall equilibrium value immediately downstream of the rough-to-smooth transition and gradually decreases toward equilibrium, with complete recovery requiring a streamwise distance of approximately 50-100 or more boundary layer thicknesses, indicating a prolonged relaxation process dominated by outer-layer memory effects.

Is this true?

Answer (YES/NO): NO